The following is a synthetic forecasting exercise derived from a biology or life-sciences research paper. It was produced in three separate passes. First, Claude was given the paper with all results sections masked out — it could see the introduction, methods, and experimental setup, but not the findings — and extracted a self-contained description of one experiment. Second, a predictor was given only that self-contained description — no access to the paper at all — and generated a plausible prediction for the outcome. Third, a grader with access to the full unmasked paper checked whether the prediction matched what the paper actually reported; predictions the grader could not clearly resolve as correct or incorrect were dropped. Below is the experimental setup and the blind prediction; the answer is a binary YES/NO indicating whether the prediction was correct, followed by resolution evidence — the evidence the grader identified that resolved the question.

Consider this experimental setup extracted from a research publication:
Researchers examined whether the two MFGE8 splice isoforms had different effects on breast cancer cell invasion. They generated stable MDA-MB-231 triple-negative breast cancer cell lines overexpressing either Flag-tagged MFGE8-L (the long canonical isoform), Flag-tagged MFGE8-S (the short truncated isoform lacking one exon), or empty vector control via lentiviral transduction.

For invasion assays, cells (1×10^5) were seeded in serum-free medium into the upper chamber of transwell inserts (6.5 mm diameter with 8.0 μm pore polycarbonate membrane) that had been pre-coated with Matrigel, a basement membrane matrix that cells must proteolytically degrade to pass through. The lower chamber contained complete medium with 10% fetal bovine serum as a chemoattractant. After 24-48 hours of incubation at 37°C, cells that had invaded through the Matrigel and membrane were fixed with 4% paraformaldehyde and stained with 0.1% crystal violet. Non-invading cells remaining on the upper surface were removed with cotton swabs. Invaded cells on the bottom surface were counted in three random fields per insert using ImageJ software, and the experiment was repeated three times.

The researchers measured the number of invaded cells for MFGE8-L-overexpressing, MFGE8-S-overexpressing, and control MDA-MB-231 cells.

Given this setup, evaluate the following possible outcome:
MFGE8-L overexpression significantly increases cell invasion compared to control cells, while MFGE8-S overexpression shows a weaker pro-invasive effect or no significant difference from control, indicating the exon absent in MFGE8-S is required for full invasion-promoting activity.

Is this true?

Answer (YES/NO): NO